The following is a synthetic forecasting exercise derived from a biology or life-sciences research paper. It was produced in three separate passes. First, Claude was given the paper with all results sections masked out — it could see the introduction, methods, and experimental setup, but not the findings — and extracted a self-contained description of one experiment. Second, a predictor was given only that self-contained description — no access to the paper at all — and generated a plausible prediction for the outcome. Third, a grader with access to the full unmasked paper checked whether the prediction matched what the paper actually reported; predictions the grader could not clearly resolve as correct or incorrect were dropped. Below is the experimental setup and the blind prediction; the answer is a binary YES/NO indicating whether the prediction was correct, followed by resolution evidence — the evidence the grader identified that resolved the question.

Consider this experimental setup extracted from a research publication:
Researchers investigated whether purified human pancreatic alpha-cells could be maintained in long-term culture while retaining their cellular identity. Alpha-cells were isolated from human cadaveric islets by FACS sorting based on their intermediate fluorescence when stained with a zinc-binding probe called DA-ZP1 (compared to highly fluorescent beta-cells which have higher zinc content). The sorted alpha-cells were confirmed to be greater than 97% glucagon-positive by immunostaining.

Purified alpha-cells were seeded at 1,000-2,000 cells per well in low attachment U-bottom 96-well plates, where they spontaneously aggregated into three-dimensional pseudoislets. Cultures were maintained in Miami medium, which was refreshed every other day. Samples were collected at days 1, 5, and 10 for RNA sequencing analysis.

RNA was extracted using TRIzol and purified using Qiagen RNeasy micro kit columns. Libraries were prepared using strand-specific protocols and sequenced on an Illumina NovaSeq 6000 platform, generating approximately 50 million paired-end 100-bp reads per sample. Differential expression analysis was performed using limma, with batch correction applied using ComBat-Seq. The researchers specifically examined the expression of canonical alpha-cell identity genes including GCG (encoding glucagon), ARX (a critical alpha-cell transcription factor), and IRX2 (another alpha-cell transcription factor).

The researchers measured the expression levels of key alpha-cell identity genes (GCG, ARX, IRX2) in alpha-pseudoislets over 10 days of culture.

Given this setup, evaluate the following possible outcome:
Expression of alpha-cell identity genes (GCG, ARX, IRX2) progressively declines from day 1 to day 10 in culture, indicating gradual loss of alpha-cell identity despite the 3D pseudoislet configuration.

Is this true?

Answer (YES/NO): NO